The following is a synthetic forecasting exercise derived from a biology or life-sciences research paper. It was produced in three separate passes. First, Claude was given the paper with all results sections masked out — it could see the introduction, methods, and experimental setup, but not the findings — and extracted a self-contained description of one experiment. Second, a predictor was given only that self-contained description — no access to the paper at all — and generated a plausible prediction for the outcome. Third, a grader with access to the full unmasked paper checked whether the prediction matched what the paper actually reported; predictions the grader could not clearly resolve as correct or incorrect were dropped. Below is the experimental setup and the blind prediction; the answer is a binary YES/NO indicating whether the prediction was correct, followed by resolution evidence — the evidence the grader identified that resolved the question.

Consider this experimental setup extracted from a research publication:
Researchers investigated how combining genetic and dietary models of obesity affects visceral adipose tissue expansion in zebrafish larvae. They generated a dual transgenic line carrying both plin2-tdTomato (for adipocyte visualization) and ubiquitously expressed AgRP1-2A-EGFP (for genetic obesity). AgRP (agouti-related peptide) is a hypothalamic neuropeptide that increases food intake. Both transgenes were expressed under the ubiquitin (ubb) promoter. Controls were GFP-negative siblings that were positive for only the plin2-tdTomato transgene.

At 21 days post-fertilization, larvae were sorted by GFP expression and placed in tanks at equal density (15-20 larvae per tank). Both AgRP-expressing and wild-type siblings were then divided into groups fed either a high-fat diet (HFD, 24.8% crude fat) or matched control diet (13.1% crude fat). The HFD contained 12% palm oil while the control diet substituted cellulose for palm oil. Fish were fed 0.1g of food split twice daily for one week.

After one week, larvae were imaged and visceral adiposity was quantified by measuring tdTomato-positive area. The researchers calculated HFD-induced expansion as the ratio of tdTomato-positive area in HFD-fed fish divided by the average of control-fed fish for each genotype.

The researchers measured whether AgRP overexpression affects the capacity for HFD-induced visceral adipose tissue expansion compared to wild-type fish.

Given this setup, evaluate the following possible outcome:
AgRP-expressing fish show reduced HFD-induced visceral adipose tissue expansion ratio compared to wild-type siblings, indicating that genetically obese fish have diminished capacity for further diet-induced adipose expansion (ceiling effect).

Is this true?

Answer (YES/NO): NO